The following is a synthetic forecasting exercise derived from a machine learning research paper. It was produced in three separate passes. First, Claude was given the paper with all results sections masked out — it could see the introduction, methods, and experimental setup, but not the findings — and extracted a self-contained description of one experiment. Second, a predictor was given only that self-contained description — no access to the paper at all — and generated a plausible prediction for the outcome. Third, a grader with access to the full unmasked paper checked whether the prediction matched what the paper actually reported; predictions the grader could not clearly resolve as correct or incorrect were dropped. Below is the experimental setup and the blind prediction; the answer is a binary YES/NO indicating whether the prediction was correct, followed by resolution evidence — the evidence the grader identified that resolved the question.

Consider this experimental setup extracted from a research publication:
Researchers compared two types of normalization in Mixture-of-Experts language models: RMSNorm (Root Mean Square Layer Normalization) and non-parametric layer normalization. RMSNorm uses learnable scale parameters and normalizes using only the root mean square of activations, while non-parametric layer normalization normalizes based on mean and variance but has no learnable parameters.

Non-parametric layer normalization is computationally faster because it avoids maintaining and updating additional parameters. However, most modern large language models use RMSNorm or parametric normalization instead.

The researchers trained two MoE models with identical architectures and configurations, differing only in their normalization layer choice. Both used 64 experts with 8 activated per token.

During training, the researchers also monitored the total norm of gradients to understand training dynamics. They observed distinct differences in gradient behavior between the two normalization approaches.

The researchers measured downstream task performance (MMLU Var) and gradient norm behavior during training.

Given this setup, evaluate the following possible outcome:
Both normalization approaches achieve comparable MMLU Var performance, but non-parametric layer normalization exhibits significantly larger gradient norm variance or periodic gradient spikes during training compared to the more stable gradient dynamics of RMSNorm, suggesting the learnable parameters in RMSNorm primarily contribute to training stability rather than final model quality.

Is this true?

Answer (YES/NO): NO